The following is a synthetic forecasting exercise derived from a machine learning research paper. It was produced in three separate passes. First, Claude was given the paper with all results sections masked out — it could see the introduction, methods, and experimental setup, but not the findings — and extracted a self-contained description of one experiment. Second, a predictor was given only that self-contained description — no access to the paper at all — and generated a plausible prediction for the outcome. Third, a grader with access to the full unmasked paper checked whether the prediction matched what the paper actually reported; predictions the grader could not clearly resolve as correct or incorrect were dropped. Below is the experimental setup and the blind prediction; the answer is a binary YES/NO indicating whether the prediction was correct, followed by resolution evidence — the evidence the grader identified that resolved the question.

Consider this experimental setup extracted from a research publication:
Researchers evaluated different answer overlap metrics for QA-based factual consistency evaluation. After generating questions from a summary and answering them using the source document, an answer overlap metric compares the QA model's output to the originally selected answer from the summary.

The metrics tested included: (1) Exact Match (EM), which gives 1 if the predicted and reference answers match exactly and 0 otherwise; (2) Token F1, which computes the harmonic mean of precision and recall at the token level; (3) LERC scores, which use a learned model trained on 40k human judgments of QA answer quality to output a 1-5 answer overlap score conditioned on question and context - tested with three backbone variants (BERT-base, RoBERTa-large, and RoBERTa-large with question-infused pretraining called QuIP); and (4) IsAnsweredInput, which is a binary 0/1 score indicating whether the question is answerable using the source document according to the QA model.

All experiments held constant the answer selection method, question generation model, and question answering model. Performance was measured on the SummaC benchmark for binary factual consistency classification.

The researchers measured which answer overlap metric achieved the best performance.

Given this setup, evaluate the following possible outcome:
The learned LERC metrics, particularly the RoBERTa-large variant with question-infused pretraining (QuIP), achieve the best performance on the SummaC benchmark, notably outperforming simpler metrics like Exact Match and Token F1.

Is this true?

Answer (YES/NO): NO